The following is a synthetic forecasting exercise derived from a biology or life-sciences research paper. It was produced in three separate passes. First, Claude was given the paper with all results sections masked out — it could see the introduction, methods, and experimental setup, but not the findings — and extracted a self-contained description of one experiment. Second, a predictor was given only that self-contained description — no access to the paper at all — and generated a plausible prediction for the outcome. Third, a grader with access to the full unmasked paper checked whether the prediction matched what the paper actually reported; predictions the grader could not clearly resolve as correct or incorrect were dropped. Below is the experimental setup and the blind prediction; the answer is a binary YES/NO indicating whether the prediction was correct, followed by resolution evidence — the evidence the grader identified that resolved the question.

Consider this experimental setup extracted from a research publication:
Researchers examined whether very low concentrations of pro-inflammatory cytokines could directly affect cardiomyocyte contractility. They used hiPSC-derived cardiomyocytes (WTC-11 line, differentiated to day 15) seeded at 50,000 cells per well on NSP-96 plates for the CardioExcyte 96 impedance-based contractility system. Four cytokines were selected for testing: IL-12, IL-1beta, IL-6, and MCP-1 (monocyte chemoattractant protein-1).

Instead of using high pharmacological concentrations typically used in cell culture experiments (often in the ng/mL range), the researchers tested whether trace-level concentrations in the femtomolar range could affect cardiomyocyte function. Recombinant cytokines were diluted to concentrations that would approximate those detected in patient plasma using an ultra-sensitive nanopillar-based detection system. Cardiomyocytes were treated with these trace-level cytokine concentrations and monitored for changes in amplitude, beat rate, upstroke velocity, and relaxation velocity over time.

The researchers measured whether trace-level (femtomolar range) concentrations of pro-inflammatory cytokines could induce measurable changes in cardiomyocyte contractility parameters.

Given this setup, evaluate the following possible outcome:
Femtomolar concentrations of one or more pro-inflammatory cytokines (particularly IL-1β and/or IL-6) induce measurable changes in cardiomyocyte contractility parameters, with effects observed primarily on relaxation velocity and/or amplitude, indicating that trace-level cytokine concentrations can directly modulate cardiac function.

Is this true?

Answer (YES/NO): NO